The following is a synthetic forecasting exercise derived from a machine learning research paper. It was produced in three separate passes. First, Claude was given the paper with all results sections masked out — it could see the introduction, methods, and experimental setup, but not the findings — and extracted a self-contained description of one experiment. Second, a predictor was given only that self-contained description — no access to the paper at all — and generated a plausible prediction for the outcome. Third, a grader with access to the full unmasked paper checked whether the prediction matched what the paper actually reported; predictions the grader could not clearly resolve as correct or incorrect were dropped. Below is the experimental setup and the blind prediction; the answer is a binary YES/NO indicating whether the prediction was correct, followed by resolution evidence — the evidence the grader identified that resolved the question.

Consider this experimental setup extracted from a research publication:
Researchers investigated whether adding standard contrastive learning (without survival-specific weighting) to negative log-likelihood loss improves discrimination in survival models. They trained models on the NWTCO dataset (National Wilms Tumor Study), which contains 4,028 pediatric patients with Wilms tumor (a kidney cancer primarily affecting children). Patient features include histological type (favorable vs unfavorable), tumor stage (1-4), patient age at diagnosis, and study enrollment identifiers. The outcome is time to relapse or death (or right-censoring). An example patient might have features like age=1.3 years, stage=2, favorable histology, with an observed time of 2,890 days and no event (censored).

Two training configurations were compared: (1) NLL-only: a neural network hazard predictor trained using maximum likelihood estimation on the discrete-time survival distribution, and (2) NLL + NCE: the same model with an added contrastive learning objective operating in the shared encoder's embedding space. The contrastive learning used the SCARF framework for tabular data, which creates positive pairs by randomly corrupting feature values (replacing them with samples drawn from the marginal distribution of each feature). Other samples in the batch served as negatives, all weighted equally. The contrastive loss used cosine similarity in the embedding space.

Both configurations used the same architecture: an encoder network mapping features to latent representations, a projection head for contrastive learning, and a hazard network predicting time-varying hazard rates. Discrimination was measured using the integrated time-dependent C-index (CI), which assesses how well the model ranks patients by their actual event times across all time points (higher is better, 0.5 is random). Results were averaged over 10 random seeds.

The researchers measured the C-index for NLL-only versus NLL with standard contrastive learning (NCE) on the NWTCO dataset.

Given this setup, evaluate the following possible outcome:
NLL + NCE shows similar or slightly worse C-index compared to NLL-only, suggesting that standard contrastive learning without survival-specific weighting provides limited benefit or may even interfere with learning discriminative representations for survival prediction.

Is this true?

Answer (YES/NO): NO